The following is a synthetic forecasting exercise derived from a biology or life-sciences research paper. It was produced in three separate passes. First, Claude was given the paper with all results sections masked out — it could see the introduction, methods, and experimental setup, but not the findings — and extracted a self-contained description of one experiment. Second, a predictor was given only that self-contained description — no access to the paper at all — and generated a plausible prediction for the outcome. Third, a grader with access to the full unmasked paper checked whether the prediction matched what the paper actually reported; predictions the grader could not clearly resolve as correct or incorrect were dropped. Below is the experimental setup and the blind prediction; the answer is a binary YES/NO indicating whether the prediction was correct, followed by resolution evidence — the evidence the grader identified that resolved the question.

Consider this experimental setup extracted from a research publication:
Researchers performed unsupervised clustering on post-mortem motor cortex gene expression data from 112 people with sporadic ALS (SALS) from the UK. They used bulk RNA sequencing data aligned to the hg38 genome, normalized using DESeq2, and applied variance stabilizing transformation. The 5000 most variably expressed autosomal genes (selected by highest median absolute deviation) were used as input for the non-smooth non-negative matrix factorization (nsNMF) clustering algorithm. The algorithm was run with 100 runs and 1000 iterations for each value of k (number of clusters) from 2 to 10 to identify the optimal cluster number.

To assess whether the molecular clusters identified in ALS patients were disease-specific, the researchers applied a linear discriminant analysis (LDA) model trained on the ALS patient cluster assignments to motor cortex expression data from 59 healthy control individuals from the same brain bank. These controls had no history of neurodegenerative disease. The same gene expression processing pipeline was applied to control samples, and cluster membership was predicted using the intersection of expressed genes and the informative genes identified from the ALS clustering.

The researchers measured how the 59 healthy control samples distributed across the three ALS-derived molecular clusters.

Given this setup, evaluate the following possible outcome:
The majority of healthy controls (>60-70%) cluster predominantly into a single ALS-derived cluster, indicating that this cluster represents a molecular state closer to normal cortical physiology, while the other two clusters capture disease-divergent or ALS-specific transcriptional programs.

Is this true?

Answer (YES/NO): YES